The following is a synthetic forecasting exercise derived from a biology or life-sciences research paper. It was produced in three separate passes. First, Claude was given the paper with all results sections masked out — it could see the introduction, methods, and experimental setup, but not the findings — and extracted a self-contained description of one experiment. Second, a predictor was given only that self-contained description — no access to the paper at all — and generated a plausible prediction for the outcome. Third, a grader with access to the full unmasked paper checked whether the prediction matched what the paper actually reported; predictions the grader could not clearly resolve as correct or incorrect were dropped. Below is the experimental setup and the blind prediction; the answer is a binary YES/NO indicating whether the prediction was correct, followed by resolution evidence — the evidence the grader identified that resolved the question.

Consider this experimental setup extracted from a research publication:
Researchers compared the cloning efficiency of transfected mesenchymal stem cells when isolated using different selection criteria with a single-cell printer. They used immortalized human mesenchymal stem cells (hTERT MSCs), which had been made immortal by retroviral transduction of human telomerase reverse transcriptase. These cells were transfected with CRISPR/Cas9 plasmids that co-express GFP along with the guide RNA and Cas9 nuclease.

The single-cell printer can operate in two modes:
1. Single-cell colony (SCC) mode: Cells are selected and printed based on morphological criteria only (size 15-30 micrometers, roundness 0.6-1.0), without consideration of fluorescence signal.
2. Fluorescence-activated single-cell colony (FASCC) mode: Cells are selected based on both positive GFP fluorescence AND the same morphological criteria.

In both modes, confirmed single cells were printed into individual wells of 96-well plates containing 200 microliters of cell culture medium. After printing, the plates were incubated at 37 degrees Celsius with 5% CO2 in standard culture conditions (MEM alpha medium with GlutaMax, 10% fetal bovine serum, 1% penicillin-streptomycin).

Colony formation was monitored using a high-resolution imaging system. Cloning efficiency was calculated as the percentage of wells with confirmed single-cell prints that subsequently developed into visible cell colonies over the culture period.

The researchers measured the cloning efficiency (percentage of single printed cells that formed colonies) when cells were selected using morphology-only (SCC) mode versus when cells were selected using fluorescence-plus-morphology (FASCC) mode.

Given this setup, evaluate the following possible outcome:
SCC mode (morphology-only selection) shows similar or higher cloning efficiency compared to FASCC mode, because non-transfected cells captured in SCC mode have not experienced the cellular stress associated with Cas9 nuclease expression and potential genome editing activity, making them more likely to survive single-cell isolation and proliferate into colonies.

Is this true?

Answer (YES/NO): YES